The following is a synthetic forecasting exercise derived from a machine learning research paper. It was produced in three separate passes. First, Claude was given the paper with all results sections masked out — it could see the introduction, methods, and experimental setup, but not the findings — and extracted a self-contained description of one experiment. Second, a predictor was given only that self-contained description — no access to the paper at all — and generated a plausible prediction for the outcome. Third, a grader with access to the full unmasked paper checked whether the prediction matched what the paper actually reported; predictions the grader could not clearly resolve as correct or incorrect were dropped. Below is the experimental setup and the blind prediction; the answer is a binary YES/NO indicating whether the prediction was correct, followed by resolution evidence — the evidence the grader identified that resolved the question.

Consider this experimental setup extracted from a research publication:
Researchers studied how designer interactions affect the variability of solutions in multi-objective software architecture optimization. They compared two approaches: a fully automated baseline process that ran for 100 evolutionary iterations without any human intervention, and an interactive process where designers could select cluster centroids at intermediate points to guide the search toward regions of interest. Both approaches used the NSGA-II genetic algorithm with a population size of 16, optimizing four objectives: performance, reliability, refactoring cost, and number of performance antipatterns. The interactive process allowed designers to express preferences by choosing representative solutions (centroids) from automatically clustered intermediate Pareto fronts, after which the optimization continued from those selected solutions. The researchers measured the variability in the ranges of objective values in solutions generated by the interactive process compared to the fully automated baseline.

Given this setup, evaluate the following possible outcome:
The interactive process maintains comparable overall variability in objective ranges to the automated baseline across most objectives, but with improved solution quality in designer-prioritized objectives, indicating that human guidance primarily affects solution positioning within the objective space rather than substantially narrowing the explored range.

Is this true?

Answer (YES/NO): NO